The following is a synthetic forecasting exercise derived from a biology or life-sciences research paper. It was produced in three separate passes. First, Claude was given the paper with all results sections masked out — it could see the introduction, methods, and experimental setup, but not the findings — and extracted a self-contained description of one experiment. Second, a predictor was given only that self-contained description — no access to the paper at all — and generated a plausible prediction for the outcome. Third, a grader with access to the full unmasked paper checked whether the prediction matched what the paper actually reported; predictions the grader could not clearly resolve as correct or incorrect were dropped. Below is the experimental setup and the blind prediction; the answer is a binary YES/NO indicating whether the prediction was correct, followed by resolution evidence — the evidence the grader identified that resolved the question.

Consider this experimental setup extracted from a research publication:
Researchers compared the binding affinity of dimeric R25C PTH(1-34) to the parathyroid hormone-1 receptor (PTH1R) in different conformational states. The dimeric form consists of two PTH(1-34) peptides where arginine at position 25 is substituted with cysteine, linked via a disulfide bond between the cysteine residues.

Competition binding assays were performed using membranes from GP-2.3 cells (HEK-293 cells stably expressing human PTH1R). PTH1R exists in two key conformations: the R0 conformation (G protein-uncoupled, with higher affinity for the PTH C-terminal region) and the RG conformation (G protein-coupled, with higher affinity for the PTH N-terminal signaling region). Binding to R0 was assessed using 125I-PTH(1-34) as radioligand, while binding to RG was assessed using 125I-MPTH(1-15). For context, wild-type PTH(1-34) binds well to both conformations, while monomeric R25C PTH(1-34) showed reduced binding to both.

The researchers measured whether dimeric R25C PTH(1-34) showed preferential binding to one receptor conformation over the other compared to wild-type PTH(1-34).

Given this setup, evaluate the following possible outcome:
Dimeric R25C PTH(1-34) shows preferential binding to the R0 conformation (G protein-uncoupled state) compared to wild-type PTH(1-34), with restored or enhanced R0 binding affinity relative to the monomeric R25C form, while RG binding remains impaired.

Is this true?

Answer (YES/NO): NO